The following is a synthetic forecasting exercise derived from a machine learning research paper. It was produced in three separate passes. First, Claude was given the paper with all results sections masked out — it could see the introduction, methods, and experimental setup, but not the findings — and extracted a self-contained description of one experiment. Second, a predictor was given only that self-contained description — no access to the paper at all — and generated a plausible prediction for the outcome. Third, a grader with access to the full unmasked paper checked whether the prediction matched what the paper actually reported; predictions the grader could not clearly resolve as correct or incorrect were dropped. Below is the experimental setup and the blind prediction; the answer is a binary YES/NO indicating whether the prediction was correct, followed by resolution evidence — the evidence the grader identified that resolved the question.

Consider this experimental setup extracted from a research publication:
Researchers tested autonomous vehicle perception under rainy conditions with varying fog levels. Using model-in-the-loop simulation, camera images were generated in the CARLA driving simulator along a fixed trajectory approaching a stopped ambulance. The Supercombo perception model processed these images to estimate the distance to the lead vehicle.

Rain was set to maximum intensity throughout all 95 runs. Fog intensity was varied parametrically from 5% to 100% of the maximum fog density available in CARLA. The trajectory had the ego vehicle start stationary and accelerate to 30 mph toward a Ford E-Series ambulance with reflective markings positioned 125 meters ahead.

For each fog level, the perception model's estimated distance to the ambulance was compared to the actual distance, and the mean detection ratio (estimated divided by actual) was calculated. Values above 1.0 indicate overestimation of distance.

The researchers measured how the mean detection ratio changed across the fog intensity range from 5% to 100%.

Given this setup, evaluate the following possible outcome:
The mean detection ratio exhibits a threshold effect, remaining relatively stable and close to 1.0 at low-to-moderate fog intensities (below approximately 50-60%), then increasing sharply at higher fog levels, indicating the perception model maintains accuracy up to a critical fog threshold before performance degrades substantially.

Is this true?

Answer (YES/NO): NO